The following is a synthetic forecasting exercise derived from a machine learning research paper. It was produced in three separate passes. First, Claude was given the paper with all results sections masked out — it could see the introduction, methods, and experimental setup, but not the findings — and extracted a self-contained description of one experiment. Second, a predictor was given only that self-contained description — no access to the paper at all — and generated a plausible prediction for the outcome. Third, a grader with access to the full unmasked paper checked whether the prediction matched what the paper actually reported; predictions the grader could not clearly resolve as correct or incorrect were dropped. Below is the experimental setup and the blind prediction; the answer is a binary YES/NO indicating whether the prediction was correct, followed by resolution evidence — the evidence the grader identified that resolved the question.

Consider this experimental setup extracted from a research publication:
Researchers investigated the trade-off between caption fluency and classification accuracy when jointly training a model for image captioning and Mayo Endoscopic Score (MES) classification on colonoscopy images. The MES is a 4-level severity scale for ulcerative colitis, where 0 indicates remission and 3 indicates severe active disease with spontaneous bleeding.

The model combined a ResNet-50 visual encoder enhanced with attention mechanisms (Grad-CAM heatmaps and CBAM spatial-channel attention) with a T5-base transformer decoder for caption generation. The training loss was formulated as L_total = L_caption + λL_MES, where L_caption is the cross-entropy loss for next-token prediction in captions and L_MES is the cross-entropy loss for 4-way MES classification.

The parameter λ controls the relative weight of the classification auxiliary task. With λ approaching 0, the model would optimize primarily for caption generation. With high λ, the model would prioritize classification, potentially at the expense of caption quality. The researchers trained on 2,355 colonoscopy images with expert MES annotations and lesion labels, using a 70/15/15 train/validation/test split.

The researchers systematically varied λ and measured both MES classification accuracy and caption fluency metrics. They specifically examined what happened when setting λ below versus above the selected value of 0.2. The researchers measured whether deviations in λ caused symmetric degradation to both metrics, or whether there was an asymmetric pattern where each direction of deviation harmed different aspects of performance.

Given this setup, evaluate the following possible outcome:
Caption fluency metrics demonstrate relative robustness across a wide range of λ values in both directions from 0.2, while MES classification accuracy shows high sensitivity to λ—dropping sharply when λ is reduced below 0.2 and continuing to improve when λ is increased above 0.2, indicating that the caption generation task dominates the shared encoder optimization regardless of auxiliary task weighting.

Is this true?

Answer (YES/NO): NO